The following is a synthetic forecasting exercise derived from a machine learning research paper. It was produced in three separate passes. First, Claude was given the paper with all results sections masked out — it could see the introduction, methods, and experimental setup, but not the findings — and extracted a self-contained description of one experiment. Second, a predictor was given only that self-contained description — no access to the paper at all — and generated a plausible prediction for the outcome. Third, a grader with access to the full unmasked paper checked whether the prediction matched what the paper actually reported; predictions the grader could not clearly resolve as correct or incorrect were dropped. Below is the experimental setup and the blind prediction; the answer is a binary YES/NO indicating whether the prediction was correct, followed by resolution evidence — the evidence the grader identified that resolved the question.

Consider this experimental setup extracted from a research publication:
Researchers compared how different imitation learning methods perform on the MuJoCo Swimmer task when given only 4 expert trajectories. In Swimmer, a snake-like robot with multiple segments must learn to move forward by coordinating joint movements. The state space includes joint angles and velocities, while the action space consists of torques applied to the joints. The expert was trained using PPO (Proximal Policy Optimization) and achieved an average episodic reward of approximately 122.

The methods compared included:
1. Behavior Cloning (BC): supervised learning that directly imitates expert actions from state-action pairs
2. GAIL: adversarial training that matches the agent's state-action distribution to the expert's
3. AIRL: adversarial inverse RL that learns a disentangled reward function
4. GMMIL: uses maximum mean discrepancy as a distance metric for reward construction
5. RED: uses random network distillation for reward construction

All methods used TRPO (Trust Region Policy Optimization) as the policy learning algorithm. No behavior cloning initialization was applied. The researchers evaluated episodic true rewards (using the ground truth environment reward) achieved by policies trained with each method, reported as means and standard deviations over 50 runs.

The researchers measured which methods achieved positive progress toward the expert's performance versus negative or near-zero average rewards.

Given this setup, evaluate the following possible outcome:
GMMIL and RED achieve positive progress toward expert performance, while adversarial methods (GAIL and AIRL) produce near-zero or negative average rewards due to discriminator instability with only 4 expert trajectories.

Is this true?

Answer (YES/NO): NO